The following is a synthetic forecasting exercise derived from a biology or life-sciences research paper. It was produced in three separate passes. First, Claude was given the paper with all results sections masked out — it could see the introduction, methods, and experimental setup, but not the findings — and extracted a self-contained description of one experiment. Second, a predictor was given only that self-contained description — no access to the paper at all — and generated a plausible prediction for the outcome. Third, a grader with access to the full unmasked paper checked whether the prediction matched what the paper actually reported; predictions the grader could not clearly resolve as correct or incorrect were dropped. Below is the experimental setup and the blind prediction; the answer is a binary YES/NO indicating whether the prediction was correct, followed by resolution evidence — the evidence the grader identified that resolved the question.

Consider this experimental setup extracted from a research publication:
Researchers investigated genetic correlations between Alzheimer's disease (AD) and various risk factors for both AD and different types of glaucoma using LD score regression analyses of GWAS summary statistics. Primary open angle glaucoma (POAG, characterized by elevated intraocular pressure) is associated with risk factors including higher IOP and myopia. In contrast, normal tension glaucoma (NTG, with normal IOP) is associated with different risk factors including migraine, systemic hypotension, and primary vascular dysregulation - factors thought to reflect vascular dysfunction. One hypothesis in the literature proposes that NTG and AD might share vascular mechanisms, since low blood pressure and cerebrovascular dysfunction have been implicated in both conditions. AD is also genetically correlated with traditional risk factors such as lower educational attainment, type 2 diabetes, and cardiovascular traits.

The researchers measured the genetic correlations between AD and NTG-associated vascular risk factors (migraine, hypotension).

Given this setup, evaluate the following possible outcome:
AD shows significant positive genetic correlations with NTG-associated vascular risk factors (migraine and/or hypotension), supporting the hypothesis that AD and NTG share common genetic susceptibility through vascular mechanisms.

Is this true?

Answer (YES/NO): NO